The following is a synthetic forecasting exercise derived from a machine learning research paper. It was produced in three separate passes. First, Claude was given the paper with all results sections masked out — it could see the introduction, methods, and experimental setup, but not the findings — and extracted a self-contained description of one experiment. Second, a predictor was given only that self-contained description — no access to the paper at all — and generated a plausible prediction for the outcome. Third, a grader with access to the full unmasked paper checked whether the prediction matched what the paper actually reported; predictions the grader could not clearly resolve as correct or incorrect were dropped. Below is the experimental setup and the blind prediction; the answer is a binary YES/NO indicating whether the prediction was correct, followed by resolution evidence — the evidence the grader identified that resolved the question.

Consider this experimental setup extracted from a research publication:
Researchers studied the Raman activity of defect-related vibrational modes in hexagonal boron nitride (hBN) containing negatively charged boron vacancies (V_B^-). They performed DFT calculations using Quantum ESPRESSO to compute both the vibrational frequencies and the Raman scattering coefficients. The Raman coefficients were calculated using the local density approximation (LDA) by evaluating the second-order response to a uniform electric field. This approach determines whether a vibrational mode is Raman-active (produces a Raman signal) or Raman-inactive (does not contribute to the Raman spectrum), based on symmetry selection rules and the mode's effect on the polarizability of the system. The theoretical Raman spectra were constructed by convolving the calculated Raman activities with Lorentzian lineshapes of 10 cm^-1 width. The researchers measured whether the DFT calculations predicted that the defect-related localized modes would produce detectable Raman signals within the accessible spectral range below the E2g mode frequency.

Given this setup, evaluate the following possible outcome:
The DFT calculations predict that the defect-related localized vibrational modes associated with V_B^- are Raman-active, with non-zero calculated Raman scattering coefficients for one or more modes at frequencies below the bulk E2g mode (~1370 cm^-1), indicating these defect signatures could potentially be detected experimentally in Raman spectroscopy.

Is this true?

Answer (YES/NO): YES